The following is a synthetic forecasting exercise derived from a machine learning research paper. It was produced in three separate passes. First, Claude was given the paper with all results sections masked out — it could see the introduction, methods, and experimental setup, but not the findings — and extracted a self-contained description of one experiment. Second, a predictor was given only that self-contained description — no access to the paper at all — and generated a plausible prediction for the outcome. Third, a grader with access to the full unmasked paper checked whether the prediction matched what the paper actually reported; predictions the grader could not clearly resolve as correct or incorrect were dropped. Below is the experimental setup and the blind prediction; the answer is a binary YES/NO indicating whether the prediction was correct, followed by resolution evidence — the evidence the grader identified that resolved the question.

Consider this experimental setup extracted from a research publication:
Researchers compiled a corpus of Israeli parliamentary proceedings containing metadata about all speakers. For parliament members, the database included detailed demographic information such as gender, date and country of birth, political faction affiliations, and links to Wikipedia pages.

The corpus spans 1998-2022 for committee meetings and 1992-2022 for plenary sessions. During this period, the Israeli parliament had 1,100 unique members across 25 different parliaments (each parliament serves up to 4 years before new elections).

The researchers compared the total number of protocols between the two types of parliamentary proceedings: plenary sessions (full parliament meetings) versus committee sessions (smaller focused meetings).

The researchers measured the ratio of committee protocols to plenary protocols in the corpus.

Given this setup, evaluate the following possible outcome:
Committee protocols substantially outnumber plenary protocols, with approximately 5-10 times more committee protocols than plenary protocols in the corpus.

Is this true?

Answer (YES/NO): NO